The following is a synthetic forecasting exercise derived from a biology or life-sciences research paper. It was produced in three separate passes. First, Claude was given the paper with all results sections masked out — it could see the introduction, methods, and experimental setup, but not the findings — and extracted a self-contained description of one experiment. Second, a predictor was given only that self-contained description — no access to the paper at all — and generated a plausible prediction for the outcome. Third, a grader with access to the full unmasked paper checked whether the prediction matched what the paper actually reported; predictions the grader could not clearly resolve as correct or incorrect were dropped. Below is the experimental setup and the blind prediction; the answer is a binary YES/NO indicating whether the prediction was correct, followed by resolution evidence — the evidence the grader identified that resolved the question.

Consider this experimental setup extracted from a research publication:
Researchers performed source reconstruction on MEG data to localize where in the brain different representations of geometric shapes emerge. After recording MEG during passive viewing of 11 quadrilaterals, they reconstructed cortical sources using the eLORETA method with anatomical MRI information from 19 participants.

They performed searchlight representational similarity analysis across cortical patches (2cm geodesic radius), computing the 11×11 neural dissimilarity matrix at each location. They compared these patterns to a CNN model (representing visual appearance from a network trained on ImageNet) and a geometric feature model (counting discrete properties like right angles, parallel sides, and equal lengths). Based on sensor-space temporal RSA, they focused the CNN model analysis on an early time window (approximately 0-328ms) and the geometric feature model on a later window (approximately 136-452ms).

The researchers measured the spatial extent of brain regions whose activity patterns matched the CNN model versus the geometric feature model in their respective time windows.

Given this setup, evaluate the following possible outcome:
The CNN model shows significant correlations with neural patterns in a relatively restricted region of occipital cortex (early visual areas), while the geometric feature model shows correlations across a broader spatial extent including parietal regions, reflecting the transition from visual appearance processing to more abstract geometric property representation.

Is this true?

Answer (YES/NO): YES